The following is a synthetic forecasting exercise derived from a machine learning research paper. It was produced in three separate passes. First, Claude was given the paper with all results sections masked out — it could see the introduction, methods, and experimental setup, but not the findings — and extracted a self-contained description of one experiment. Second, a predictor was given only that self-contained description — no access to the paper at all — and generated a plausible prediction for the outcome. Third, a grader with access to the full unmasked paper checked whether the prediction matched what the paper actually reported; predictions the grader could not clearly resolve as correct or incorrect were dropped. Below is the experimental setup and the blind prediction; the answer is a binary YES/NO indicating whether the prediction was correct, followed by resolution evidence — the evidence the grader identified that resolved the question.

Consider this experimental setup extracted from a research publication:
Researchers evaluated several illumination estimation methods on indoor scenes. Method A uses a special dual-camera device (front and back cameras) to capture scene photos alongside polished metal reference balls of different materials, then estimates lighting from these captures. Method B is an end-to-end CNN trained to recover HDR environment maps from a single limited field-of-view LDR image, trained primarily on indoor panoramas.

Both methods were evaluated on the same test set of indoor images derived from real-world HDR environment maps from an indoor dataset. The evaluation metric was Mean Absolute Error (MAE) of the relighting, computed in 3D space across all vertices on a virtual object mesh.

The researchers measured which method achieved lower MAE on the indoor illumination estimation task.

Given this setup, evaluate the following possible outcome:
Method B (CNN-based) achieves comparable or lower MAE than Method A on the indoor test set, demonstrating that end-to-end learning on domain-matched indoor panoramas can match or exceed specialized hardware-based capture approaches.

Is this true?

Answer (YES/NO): NO